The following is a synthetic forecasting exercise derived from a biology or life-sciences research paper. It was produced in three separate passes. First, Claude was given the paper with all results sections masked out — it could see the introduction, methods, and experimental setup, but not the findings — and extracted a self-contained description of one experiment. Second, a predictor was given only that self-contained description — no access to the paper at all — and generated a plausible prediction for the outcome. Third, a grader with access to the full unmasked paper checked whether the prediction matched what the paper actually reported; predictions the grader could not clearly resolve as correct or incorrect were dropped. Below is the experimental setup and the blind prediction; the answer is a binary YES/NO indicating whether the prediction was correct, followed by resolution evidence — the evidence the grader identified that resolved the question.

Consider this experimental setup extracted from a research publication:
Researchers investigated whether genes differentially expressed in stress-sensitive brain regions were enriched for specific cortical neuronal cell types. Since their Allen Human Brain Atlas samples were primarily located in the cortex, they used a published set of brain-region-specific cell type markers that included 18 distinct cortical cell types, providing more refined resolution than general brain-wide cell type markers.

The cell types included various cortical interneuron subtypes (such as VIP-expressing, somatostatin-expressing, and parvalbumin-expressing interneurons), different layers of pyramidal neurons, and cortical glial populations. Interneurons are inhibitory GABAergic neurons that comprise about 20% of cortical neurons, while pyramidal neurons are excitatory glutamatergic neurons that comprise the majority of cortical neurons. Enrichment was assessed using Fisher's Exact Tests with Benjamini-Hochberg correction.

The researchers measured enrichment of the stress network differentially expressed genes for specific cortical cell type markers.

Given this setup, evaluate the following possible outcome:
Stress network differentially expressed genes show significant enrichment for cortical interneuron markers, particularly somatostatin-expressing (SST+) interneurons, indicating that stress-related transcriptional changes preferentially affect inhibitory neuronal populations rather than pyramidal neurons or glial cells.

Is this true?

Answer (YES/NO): NO